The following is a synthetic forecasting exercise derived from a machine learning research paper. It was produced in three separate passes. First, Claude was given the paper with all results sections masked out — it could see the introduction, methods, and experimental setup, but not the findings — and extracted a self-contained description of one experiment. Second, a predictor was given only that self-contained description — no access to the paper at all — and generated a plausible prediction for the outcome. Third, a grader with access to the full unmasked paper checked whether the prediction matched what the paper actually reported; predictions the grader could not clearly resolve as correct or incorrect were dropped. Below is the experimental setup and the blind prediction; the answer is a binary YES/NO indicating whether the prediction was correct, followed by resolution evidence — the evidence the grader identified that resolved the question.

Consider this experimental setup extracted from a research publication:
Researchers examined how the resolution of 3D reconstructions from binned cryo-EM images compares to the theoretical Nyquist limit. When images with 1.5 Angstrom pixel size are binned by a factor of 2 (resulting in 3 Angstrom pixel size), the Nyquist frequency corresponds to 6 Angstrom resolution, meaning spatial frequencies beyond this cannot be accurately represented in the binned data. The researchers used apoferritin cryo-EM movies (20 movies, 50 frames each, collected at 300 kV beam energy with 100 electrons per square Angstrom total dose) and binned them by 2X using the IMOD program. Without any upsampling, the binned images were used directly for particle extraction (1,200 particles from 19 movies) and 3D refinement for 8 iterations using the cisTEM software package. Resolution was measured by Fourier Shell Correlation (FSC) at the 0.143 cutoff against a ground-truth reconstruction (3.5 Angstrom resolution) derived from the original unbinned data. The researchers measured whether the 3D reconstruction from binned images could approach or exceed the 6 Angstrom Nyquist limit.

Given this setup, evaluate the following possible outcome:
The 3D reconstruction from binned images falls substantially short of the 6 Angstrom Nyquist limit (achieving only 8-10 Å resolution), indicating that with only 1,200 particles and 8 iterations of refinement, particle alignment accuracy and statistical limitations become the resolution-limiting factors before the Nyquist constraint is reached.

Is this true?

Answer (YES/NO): NO